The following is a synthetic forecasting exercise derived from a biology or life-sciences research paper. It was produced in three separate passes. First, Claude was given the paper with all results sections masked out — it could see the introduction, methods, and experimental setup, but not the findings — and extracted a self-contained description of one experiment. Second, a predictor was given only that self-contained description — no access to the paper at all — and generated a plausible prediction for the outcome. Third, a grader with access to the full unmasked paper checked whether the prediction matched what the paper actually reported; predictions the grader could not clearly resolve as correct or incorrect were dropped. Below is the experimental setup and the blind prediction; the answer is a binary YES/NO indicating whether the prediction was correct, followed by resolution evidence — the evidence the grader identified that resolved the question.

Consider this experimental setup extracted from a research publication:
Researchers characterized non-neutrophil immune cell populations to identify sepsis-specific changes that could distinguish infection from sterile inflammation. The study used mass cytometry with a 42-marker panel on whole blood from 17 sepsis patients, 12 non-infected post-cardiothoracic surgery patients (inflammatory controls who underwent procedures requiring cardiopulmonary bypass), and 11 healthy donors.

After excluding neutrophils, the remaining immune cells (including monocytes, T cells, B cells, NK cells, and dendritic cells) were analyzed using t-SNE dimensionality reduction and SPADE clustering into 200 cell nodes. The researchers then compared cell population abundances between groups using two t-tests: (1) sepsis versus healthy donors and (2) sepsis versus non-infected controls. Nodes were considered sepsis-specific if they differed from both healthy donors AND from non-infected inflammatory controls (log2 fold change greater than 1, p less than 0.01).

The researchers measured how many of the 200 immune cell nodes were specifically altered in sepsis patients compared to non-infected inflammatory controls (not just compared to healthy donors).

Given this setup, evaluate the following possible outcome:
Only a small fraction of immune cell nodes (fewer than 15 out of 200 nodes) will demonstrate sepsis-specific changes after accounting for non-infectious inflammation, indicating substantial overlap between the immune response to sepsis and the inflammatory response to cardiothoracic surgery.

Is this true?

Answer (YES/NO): NO